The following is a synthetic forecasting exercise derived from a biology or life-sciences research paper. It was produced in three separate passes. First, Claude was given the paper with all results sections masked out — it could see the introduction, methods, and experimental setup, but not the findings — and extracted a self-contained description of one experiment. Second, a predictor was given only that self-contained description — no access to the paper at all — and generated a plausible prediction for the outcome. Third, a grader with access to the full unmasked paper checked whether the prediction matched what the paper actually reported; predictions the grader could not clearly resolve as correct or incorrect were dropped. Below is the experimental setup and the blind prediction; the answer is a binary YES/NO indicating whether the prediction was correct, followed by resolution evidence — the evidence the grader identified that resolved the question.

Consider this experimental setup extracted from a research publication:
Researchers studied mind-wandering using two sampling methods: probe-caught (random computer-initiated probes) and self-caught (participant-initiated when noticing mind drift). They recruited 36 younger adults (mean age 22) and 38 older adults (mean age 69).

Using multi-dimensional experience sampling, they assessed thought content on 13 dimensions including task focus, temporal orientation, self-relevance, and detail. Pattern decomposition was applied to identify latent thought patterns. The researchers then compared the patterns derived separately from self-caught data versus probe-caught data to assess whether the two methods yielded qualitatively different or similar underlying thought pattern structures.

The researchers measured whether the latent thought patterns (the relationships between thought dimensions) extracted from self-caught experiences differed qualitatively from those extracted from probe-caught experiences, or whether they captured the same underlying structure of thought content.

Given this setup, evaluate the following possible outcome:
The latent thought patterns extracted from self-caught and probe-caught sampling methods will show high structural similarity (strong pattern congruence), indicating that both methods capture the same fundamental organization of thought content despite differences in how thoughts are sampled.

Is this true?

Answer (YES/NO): YES